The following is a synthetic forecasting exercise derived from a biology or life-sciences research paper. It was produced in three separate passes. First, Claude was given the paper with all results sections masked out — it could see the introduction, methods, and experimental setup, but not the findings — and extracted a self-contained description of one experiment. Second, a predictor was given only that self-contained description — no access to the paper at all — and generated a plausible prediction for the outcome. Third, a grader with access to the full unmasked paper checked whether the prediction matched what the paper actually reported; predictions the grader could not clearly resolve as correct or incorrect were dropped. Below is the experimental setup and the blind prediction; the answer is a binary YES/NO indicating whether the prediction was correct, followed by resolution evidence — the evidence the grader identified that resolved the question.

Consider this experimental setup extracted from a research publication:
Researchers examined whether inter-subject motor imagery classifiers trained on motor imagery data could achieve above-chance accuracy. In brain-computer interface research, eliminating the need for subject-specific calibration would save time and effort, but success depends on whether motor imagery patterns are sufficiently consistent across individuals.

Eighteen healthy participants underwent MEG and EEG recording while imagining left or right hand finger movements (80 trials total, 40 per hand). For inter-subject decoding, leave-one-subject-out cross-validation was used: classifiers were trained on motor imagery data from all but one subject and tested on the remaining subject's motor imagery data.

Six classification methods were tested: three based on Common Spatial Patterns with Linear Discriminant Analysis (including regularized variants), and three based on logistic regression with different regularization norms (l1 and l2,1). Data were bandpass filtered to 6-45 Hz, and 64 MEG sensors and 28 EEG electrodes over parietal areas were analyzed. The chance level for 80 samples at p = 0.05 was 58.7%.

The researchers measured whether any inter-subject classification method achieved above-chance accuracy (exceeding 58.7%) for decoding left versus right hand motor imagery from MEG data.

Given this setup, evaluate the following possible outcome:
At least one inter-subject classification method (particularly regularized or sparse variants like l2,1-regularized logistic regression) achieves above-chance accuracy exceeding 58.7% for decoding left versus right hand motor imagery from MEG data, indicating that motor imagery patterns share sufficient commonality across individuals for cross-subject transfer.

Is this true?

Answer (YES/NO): YES